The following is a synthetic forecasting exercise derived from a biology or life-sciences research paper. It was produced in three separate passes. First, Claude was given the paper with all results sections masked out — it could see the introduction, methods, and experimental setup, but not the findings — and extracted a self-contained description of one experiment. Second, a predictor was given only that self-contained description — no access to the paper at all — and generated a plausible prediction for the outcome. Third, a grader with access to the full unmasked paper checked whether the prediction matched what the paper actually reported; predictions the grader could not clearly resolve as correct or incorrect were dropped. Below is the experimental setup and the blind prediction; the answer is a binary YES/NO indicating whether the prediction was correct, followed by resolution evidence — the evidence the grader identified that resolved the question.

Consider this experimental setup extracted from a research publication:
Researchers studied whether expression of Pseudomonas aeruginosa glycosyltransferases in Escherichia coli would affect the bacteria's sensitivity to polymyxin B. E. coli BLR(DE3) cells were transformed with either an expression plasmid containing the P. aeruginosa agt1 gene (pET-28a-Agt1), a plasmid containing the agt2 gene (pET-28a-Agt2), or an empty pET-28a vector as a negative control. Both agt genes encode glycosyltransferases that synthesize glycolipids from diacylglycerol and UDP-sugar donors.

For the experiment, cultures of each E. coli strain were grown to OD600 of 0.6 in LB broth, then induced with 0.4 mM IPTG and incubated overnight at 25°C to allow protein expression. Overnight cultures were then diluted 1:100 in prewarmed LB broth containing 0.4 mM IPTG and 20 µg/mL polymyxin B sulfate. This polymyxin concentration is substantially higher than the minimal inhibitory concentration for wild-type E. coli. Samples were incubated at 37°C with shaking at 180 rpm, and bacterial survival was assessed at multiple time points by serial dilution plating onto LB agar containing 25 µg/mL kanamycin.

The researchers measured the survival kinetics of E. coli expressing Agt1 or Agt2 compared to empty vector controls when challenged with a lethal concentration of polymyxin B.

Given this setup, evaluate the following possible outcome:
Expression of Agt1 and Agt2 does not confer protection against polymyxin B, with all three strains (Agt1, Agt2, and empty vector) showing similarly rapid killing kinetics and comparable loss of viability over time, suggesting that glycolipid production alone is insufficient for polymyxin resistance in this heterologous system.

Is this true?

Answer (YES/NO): NO